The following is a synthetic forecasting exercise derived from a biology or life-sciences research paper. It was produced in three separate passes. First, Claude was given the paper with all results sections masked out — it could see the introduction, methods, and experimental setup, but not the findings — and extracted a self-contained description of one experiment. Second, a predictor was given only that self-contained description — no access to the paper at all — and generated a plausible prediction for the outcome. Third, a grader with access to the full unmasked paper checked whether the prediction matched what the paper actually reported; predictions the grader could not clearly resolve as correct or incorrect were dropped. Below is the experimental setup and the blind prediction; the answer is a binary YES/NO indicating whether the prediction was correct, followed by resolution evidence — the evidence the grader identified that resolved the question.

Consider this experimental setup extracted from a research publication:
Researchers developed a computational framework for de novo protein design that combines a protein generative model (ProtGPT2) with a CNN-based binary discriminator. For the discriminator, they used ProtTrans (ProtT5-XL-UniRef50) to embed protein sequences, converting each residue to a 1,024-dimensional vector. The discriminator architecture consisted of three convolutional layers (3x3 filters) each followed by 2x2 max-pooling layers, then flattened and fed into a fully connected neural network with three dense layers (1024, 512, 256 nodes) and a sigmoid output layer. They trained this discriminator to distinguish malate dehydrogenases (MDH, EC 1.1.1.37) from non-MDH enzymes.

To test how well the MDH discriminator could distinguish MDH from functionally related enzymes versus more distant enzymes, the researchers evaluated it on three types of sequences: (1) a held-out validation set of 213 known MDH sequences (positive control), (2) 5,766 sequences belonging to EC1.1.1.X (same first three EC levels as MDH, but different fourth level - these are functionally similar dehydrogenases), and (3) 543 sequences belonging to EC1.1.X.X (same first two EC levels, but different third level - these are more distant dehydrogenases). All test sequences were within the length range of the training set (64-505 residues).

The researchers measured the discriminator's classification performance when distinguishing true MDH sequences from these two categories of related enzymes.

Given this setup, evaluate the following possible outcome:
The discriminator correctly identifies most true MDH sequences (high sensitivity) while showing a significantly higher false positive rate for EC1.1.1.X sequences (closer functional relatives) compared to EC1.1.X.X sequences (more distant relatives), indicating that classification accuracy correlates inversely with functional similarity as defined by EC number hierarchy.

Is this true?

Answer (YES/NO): NO